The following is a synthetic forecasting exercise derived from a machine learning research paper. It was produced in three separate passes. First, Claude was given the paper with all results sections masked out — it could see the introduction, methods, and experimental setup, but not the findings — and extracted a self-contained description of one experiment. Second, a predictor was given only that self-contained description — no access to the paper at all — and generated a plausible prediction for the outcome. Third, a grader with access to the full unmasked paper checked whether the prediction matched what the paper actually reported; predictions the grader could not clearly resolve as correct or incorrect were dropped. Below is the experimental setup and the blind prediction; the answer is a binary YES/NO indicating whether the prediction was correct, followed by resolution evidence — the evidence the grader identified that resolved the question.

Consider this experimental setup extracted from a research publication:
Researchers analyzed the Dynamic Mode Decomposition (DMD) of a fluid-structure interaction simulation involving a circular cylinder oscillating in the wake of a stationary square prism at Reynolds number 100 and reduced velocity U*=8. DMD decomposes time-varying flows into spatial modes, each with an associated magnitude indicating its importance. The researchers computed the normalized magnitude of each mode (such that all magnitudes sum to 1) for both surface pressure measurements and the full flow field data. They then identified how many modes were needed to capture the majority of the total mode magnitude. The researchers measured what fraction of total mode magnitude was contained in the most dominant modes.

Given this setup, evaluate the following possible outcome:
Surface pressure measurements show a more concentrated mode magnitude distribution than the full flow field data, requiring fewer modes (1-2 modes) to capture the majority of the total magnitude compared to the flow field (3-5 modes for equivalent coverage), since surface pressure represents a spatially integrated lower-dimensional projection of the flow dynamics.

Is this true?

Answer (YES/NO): NO